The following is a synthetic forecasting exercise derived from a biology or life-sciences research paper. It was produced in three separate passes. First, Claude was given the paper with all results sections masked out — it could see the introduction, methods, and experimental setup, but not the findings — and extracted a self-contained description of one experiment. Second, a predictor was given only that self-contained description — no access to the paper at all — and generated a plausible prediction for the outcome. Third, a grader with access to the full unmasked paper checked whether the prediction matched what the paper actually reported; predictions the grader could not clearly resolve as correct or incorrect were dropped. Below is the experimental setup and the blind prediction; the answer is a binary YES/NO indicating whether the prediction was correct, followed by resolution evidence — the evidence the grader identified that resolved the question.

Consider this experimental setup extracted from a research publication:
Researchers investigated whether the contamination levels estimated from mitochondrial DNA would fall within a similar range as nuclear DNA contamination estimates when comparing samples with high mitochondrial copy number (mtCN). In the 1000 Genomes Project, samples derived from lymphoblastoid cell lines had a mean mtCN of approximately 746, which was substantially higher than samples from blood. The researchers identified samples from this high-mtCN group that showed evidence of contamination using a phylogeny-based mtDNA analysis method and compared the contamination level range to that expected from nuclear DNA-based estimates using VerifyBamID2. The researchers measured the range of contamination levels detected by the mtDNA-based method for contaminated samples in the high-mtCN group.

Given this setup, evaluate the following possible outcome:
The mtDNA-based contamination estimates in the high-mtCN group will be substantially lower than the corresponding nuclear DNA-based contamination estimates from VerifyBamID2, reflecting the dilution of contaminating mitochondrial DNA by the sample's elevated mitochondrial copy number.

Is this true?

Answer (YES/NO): NO